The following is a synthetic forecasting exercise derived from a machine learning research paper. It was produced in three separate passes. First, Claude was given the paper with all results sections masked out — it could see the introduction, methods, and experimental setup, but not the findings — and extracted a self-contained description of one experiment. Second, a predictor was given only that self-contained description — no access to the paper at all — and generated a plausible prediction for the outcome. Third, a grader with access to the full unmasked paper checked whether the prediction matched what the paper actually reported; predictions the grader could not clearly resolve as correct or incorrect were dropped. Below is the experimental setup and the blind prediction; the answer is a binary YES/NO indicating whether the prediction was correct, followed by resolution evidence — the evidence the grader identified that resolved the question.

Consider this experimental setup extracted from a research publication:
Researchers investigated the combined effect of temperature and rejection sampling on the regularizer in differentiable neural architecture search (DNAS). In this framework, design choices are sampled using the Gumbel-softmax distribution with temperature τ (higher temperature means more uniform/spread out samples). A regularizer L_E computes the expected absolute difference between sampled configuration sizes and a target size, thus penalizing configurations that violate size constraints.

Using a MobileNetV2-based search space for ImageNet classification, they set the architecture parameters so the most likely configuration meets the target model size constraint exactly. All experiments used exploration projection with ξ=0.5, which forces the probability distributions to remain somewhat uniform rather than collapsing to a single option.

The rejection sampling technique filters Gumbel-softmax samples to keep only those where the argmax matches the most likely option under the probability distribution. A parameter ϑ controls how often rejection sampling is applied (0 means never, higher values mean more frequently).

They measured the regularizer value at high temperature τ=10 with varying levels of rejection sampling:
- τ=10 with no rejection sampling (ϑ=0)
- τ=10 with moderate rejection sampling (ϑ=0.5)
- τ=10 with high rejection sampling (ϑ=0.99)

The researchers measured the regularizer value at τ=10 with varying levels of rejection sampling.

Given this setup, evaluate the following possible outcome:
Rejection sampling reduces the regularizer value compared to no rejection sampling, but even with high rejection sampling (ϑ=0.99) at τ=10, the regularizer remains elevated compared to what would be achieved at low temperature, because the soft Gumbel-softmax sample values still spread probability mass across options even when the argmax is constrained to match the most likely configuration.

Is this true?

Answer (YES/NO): YES